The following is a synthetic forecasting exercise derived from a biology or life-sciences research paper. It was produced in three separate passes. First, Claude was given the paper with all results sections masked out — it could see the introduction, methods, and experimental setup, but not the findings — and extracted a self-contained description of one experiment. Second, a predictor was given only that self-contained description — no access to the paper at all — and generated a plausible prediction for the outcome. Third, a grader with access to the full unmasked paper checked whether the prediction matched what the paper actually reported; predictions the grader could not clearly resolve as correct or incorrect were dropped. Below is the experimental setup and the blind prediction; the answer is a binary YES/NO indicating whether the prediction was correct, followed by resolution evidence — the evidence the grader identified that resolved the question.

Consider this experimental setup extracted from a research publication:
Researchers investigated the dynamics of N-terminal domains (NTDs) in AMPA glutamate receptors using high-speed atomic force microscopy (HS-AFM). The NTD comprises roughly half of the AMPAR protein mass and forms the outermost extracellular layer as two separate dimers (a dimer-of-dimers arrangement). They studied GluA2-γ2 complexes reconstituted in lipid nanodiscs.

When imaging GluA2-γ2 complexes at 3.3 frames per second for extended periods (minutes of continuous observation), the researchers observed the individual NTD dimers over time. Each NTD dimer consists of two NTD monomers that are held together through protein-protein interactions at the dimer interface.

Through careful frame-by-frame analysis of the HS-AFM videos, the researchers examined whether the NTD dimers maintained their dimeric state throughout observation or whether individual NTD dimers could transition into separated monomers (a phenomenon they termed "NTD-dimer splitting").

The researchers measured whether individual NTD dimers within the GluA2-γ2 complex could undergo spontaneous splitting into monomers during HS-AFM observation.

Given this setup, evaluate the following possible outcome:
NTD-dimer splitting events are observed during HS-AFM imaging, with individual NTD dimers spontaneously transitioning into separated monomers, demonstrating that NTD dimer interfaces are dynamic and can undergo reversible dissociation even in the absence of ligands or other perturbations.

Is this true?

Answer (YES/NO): YES